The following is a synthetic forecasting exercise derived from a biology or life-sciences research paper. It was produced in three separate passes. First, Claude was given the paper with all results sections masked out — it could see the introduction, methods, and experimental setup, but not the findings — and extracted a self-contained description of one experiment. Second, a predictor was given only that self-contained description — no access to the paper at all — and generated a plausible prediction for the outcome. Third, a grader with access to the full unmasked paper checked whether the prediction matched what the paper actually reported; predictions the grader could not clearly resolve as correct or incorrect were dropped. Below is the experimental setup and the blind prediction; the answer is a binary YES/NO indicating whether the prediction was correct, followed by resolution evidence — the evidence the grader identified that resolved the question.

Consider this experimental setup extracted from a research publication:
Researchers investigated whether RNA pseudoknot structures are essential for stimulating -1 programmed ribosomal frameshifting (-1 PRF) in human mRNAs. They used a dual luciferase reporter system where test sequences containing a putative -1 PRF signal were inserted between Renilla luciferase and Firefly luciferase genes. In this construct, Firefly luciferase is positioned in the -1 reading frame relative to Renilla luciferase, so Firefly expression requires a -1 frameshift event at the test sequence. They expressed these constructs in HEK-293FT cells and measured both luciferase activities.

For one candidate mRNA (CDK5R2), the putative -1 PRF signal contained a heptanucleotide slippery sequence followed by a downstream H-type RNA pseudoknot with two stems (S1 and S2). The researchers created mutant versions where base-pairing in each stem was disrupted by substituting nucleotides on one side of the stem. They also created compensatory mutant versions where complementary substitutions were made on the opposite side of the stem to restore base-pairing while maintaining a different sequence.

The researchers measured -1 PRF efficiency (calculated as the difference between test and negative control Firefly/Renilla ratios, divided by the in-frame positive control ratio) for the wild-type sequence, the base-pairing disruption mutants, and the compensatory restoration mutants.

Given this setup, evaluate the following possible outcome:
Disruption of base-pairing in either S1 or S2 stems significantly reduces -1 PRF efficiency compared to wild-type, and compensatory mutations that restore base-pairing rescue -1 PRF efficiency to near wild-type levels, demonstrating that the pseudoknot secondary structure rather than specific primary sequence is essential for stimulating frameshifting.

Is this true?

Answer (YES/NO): NO